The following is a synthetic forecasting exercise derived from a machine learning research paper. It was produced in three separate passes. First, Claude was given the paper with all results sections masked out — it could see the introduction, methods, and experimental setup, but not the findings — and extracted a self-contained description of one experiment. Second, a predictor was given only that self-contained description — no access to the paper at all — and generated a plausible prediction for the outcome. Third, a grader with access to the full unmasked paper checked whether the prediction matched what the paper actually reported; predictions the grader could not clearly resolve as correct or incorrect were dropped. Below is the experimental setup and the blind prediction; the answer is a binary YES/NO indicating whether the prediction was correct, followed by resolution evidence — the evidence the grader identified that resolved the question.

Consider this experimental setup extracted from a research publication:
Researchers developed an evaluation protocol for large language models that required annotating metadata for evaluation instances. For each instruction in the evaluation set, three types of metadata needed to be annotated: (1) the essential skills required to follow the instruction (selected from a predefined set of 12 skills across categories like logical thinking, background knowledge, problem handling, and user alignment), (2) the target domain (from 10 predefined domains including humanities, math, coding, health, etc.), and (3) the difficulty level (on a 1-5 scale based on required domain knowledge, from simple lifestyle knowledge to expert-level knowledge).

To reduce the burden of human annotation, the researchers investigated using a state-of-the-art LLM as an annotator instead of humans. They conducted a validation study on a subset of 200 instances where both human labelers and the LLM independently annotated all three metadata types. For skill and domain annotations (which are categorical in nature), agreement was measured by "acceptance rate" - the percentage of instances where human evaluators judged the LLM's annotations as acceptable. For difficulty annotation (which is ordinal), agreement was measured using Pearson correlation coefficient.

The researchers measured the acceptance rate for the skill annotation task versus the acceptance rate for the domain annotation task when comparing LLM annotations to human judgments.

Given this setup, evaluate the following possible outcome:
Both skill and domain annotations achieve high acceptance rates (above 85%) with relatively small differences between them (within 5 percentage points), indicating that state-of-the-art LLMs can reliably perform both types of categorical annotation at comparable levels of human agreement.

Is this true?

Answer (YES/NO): NO